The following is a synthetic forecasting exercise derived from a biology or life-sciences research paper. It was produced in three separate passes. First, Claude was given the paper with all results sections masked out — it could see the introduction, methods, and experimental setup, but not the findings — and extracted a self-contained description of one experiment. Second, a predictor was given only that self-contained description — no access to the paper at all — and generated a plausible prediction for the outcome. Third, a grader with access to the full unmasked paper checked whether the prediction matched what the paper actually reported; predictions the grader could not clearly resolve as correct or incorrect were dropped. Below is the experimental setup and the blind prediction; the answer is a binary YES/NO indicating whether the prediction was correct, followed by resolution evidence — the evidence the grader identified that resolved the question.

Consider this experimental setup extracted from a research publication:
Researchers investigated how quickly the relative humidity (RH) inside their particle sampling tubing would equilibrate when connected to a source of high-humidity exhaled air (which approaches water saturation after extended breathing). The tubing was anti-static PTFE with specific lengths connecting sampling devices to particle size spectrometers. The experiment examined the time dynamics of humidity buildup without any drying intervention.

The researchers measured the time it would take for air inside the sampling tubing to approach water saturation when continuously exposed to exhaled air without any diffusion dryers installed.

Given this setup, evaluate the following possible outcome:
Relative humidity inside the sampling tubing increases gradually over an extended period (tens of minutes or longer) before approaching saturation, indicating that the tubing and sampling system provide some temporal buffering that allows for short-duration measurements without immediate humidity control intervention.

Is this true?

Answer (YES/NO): NO